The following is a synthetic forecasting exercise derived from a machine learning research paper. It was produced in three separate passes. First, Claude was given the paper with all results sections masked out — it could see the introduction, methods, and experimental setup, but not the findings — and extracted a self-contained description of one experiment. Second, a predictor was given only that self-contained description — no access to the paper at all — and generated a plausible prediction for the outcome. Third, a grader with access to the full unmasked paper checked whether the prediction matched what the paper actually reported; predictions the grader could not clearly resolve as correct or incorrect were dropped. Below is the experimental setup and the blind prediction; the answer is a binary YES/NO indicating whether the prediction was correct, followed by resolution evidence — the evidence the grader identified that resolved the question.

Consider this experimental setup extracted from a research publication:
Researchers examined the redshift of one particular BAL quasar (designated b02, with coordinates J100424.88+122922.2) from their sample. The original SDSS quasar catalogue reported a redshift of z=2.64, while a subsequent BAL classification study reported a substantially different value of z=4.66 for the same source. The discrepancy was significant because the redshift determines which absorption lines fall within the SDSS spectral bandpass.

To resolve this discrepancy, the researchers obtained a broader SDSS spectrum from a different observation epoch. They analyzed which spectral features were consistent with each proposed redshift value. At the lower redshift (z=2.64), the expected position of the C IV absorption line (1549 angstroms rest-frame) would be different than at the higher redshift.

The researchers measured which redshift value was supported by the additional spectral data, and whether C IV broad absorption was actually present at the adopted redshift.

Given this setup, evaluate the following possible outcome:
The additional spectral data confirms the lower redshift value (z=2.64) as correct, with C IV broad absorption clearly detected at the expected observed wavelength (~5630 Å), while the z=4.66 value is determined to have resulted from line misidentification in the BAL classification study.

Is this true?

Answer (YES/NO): NO